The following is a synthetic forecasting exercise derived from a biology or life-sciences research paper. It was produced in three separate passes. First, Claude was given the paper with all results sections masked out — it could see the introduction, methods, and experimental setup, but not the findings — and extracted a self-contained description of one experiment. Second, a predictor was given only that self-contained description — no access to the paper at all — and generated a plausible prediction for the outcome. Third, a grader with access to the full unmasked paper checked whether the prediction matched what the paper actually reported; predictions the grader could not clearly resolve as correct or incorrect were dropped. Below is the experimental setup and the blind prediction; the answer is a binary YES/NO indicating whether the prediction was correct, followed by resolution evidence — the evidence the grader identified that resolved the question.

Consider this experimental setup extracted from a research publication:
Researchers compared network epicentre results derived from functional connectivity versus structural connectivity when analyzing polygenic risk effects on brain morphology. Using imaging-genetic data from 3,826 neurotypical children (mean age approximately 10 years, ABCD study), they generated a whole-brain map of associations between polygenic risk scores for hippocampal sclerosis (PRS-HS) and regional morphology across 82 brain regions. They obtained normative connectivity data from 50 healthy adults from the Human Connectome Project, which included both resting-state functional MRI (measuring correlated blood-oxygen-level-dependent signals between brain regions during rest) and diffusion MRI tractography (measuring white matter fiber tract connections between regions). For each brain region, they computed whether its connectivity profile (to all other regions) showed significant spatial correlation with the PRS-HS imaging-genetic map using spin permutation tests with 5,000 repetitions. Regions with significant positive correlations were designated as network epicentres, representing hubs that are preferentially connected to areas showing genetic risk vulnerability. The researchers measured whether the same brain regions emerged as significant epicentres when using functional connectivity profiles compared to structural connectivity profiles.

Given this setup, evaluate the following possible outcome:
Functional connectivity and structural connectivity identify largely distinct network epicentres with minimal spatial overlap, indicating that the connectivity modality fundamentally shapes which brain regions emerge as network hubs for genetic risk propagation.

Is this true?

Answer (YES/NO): NO